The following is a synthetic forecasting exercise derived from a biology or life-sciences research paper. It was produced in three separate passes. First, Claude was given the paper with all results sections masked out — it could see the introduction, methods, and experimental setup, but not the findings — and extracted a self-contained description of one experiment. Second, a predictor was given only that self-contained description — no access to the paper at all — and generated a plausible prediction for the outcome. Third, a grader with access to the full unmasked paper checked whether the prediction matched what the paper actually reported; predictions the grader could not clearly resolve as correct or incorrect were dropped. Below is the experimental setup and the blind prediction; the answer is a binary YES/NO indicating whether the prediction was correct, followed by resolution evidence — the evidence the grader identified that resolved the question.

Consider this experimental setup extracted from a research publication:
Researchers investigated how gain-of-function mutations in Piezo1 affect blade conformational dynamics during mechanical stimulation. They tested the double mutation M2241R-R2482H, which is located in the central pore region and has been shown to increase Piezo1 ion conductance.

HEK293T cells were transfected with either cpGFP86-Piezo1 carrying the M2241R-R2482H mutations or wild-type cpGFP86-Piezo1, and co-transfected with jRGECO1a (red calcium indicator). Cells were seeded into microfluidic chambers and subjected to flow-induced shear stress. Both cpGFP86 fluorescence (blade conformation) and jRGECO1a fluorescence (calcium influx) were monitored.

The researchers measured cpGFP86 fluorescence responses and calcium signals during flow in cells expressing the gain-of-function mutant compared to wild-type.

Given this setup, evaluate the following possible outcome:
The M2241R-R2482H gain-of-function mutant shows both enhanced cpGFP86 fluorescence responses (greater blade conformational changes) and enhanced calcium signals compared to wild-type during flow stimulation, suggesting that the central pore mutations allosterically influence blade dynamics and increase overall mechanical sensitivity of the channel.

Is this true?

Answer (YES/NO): NO